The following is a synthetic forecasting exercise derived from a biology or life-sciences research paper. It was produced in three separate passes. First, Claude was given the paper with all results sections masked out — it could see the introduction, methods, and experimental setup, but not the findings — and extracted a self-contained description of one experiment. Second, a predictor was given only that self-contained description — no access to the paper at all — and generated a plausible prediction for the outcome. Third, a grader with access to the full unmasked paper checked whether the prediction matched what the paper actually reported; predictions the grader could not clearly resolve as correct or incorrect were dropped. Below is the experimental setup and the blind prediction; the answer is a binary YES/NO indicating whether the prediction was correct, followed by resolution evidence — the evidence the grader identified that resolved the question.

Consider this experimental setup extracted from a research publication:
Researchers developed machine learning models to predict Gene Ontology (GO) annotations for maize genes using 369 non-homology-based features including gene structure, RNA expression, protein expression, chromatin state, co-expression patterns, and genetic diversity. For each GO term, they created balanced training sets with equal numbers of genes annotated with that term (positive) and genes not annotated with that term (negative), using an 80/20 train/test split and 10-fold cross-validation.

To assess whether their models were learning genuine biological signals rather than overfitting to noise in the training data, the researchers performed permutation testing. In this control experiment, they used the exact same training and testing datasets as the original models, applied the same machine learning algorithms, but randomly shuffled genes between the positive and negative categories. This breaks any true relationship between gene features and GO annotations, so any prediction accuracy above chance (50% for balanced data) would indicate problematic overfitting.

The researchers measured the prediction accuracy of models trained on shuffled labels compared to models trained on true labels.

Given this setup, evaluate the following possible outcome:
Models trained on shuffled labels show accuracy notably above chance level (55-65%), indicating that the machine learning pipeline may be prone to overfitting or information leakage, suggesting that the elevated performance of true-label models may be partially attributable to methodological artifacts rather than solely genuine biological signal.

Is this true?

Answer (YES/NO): NO